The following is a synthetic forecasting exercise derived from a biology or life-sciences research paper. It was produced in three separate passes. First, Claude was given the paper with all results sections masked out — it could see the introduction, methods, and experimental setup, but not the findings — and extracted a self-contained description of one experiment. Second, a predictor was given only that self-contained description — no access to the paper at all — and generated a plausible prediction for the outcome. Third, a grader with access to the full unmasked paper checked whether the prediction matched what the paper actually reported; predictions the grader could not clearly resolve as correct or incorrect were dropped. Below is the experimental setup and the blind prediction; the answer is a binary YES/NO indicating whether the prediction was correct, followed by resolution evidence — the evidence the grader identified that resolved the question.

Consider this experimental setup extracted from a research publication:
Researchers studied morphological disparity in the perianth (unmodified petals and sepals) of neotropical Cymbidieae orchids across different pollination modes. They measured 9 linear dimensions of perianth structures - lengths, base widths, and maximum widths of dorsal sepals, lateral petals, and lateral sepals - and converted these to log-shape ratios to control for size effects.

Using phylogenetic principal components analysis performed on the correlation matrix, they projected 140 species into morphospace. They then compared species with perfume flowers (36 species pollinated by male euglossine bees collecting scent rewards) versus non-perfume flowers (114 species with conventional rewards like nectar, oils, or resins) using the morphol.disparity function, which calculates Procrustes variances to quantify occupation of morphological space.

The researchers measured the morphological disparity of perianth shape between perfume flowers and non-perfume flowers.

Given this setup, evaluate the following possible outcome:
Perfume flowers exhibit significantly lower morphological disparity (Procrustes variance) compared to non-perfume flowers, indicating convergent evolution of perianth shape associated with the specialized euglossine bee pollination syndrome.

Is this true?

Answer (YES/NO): NO